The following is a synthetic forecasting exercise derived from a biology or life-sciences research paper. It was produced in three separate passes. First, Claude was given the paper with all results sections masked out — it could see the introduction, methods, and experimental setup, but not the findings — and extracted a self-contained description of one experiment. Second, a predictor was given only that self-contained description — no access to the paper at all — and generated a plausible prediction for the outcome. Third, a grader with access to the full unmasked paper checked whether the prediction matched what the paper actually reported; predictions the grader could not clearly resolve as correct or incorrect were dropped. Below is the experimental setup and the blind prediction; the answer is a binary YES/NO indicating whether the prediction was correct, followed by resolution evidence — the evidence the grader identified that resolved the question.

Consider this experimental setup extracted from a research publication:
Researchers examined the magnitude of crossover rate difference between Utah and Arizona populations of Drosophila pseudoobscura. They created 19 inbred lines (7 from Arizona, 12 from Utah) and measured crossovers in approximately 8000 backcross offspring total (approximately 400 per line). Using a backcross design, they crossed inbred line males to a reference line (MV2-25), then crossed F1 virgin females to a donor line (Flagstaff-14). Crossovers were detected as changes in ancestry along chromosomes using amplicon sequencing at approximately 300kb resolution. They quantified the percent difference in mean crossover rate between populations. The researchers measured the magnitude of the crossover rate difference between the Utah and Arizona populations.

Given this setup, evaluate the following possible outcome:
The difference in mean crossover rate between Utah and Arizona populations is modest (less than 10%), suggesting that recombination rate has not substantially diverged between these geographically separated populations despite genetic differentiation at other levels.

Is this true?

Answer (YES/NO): NO